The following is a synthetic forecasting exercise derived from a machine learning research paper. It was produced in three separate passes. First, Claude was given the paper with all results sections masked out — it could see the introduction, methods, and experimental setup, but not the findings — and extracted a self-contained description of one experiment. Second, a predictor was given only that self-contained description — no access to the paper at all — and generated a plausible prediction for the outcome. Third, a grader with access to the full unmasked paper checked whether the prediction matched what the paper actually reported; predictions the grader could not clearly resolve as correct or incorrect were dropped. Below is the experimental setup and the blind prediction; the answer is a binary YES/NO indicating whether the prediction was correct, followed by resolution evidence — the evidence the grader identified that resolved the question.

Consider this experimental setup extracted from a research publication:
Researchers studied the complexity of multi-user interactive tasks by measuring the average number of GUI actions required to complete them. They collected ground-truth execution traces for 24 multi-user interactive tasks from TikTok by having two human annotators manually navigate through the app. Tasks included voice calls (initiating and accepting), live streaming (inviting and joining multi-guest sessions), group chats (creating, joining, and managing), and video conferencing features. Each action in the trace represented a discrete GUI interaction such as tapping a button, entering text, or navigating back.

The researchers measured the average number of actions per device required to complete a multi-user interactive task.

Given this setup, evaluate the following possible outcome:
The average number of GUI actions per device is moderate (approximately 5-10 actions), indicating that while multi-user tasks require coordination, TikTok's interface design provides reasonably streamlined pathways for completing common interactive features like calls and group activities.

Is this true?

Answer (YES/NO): YES